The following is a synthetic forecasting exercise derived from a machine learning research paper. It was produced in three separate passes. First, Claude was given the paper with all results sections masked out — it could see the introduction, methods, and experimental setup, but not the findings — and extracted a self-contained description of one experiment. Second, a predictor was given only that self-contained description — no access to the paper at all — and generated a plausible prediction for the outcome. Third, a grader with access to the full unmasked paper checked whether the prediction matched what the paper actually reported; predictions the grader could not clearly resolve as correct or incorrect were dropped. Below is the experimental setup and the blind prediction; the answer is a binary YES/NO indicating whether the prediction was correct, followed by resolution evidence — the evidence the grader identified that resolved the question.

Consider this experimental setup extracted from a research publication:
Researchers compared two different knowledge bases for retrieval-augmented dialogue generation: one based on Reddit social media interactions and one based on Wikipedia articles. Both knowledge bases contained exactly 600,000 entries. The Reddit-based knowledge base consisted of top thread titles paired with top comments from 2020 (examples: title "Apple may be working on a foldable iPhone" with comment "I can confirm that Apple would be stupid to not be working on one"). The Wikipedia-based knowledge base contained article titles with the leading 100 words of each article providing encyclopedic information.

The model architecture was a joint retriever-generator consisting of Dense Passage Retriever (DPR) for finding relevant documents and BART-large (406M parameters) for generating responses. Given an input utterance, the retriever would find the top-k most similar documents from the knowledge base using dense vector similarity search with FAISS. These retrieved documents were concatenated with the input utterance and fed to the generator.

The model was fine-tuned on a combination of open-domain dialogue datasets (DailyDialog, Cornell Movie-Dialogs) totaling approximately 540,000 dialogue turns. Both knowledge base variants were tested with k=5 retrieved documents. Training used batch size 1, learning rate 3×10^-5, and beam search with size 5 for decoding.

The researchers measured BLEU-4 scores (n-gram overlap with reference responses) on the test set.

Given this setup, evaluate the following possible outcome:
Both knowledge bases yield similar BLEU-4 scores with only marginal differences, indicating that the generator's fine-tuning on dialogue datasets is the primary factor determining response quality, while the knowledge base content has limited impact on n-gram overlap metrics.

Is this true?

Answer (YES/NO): NO